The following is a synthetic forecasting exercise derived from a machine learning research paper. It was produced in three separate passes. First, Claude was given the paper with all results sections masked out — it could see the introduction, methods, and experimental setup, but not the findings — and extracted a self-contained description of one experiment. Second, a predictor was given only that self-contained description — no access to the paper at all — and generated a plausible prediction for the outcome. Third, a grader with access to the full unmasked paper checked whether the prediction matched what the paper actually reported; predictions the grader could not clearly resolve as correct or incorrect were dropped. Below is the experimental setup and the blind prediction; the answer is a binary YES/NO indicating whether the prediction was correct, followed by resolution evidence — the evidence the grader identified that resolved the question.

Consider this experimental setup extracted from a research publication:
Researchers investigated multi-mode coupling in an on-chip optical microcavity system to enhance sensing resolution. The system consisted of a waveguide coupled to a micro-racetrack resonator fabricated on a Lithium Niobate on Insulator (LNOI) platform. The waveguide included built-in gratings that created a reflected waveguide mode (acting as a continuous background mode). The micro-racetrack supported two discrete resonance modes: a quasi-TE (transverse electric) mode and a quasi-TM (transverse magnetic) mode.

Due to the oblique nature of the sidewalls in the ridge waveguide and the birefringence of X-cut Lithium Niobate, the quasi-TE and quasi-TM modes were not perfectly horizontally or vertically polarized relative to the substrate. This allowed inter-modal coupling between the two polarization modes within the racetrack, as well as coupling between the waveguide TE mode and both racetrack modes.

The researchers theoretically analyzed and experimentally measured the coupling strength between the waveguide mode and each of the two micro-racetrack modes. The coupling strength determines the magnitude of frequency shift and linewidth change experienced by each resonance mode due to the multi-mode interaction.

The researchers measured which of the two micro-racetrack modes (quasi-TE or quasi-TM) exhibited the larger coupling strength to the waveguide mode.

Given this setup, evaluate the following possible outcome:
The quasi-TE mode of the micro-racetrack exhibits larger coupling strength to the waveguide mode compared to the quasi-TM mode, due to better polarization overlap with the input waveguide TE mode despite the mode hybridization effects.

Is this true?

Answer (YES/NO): YES